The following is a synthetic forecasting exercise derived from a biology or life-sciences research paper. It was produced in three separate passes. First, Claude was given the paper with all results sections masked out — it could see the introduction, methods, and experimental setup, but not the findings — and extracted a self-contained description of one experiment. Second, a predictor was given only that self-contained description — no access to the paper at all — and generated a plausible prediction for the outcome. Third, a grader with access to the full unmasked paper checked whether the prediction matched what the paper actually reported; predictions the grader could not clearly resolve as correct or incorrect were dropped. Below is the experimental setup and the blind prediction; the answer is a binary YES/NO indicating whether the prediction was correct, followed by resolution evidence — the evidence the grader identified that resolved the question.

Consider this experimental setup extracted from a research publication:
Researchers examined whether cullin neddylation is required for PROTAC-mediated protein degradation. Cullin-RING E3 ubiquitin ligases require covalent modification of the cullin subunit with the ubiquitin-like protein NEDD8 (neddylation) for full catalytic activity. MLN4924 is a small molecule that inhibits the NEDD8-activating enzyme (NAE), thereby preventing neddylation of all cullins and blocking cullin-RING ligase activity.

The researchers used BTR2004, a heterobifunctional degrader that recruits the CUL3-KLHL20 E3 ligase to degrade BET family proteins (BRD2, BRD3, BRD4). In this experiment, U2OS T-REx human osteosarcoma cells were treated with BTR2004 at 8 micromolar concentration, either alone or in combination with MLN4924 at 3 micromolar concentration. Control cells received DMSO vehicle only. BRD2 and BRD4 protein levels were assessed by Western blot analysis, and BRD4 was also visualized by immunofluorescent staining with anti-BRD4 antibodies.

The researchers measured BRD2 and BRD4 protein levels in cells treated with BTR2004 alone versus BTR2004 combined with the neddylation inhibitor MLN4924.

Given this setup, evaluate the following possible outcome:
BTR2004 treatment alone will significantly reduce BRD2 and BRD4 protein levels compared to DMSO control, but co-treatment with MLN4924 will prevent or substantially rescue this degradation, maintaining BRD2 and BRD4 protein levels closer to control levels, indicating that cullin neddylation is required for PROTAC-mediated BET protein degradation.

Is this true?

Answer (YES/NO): YES